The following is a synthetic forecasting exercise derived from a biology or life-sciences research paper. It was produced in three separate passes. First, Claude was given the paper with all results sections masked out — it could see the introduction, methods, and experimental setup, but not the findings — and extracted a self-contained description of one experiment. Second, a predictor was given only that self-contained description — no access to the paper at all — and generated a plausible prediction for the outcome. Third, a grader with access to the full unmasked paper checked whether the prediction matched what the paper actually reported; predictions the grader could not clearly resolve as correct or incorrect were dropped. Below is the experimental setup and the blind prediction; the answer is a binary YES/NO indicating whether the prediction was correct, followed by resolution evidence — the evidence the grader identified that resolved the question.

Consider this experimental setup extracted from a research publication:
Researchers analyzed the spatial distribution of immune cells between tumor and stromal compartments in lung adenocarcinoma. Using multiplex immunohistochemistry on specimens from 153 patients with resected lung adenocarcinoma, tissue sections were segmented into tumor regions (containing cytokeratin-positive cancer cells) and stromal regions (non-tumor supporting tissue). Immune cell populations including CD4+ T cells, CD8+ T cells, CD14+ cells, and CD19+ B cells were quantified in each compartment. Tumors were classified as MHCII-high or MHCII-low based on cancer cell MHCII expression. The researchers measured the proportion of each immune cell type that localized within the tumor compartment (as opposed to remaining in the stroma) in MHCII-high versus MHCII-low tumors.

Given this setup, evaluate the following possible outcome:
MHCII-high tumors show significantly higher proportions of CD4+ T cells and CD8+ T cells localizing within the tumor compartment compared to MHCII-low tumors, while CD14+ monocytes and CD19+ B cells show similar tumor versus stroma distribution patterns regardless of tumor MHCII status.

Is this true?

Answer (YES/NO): NO